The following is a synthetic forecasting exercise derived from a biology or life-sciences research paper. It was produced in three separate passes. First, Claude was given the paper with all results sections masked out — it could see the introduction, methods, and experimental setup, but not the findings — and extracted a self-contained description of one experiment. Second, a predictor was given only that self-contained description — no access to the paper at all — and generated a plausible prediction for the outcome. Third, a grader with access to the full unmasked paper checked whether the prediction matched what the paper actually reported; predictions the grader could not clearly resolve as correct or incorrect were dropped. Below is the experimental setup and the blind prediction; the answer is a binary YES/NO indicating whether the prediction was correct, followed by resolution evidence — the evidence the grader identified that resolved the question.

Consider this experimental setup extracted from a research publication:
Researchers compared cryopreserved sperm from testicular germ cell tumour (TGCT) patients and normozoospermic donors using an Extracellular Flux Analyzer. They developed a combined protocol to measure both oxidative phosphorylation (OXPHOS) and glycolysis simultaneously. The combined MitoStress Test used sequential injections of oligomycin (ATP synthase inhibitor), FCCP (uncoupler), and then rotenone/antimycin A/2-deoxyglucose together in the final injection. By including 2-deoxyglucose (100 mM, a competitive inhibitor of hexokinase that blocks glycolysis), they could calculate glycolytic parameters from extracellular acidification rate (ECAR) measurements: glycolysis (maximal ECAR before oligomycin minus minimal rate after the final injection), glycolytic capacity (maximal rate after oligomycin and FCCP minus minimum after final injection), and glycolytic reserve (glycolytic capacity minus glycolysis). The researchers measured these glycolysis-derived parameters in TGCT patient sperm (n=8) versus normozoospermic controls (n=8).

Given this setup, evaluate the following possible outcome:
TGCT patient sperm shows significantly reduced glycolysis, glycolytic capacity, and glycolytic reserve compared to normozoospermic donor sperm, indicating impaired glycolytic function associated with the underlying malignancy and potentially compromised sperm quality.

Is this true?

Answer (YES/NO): NO